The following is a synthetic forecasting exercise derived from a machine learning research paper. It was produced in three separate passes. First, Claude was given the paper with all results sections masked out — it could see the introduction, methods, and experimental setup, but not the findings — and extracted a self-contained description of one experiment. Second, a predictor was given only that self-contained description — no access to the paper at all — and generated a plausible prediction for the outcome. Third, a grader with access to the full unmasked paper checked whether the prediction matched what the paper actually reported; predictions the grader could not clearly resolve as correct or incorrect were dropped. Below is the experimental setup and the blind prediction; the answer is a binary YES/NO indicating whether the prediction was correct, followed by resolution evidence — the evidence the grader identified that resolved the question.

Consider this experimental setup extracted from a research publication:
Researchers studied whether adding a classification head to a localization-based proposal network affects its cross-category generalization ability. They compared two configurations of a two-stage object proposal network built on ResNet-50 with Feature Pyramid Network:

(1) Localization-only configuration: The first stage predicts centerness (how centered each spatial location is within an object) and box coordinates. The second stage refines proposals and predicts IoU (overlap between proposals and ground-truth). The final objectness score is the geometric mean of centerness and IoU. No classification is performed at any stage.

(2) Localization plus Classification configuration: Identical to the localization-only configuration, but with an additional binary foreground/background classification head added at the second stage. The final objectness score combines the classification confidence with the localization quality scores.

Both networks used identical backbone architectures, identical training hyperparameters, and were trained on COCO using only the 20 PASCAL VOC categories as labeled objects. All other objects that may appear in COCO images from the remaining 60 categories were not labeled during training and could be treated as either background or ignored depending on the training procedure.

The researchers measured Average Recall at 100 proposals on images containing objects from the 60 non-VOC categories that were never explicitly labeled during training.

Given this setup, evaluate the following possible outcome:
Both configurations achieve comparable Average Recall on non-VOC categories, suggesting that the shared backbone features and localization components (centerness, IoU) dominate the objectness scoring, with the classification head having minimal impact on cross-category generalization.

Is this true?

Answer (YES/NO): NO